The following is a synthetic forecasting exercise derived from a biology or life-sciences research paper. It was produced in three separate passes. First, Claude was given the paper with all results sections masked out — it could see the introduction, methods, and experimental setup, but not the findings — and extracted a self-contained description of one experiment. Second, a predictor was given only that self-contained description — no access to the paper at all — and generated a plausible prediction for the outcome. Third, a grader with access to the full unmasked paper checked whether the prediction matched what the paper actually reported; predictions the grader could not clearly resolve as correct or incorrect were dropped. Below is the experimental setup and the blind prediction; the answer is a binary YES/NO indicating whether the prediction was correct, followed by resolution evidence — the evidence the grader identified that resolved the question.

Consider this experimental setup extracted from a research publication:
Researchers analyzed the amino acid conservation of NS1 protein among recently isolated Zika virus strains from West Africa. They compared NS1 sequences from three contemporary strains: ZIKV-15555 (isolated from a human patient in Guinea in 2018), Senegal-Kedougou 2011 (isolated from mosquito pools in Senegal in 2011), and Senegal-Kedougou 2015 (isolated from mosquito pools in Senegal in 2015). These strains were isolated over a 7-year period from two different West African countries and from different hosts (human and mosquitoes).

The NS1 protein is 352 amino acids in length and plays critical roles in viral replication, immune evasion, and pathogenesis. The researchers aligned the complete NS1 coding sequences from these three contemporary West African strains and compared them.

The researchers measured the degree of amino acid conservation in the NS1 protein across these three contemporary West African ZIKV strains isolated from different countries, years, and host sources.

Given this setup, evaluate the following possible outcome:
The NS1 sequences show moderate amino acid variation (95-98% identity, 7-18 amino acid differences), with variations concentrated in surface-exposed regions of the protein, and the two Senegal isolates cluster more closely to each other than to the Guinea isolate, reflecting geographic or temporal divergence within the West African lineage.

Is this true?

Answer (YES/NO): NO